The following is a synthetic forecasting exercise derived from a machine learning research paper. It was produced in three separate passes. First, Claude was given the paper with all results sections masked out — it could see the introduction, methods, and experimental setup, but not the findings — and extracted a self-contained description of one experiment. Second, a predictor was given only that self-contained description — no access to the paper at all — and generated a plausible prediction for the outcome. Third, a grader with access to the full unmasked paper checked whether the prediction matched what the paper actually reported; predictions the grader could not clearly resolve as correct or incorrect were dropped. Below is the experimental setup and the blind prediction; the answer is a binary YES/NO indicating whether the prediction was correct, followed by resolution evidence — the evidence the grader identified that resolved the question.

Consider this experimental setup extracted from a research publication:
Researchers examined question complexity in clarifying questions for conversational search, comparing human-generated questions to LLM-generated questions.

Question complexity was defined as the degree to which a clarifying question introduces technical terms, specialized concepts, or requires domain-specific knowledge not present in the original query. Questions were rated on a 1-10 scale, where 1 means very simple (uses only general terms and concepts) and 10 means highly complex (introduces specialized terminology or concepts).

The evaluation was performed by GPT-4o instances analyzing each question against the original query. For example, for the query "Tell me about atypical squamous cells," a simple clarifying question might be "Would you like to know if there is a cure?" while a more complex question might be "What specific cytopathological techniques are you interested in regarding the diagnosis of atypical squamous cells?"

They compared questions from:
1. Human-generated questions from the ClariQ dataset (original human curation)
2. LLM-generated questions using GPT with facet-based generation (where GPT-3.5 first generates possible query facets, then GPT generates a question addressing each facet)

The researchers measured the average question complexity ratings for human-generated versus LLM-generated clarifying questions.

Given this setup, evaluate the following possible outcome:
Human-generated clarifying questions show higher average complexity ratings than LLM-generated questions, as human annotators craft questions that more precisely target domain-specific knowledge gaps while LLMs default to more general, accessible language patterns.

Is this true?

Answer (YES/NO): NO